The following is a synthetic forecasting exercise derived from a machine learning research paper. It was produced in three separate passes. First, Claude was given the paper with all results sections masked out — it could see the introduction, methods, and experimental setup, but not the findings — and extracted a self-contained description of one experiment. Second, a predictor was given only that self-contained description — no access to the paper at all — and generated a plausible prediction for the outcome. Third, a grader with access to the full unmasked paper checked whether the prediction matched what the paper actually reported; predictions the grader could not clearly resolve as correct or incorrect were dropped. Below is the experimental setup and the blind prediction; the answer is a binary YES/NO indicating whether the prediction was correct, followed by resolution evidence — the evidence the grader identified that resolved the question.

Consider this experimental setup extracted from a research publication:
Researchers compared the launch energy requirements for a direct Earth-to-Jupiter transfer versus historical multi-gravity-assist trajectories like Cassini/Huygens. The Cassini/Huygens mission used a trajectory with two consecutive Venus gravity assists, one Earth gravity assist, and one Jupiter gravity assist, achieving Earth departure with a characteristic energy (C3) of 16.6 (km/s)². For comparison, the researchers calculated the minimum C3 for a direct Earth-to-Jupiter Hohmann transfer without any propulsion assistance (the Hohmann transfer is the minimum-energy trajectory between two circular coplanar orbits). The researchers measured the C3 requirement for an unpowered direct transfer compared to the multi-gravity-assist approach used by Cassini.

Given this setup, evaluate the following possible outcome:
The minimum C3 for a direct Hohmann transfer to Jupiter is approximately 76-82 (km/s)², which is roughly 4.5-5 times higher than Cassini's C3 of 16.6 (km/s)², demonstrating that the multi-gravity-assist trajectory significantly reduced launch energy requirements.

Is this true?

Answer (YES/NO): YES